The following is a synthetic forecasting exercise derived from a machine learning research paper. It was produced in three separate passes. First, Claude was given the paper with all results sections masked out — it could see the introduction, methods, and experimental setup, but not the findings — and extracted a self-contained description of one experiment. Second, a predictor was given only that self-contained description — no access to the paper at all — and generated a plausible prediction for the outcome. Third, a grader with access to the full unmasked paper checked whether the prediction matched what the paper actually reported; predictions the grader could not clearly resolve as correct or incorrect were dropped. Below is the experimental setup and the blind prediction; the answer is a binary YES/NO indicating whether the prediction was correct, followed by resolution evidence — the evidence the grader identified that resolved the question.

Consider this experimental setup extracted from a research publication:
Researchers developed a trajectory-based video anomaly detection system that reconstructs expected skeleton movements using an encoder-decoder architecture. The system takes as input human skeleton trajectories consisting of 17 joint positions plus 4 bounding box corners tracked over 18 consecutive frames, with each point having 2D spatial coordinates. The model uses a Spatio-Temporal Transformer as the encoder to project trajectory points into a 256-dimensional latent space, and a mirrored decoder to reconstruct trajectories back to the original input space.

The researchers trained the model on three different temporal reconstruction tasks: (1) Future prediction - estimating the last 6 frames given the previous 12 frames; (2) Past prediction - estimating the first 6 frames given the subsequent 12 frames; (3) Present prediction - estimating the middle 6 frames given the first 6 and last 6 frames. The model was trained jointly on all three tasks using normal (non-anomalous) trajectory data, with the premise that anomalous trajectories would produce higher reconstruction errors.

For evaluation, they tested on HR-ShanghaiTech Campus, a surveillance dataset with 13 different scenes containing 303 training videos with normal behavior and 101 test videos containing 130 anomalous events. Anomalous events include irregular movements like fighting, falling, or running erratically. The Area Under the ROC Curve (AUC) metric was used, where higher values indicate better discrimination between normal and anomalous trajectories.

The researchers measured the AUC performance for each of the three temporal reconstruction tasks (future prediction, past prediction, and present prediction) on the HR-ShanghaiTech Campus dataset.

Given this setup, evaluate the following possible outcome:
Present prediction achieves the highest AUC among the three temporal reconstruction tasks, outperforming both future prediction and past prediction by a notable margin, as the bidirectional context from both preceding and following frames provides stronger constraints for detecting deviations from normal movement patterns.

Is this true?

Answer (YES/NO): NO